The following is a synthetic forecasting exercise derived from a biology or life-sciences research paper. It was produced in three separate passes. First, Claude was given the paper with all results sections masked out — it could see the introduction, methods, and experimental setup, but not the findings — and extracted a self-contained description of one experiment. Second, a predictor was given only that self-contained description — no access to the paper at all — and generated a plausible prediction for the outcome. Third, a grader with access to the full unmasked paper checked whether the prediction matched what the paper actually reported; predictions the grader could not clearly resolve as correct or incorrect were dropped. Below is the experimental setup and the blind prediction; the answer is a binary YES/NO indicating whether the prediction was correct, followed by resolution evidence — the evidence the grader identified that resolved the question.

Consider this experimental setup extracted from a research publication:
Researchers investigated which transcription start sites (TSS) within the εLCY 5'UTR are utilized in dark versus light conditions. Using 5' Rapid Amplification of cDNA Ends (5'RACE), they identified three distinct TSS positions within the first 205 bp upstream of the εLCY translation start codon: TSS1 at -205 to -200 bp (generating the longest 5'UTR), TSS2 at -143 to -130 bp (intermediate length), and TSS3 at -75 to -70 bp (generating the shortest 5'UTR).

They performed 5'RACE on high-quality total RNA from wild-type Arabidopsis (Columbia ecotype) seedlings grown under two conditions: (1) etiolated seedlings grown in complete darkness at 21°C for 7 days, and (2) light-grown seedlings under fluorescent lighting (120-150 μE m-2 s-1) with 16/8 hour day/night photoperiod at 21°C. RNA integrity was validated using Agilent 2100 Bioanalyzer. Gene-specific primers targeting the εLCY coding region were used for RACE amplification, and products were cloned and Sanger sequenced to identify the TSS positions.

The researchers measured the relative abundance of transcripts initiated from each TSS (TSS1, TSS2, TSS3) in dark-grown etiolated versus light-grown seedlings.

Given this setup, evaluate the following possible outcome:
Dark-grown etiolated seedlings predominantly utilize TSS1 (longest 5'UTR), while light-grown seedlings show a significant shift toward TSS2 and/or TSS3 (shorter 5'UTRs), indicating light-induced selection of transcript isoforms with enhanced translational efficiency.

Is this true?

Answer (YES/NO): NO